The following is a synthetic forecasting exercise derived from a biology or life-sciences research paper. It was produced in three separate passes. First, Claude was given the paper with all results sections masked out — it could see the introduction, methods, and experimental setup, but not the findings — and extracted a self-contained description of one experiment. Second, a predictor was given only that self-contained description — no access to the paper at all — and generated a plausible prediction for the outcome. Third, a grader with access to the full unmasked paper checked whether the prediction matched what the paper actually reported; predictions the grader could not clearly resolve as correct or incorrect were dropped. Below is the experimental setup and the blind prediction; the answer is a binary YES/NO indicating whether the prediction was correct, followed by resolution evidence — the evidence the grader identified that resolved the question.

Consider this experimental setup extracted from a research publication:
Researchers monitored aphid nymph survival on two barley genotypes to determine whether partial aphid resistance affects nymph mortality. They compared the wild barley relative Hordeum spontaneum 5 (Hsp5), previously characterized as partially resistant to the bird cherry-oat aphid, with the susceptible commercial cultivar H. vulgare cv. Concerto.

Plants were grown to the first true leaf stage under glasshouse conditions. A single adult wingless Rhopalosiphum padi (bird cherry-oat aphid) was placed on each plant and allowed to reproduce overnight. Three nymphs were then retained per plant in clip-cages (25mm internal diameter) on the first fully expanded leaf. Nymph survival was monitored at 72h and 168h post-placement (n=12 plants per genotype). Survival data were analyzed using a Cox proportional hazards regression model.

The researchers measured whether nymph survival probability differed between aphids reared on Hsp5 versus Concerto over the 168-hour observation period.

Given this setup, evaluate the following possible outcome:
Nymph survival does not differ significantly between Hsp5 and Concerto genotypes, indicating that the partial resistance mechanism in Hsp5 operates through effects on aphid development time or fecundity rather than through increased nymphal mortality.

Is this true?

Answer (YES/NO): YES